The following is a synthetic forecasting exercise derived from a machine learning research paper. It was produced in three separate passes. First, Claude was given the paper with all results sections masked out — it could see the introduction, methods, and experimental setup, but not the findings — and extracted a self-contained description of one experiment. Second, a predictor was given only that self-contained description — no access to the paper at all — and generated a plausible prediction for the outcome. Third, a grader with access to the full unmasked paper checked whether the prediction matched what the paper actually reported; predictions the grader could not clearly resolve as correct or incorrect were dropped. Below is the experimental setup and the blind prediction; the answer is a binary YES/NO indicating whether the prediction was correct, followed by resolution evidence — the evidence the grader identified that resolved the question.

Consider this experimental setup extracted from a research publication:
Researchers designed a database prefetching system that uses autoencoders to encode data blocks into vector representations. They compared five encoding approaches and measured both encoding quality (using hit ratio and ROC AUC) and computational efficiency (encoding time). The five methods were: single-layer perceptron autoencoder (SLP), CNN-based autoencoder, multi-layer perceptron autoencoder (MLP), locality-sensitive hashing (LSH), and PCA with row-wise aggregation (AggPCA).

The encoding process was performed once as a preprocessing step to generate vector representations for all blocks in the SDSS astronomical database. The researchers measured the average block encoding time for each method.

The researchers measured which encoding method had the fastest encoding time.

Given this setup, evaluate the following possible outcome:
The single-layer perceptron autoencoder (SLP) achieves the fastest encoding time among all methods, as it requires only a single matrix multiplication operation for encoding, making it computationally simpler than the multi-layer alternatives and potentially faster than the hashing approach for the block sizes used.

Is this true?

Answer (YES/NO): NO